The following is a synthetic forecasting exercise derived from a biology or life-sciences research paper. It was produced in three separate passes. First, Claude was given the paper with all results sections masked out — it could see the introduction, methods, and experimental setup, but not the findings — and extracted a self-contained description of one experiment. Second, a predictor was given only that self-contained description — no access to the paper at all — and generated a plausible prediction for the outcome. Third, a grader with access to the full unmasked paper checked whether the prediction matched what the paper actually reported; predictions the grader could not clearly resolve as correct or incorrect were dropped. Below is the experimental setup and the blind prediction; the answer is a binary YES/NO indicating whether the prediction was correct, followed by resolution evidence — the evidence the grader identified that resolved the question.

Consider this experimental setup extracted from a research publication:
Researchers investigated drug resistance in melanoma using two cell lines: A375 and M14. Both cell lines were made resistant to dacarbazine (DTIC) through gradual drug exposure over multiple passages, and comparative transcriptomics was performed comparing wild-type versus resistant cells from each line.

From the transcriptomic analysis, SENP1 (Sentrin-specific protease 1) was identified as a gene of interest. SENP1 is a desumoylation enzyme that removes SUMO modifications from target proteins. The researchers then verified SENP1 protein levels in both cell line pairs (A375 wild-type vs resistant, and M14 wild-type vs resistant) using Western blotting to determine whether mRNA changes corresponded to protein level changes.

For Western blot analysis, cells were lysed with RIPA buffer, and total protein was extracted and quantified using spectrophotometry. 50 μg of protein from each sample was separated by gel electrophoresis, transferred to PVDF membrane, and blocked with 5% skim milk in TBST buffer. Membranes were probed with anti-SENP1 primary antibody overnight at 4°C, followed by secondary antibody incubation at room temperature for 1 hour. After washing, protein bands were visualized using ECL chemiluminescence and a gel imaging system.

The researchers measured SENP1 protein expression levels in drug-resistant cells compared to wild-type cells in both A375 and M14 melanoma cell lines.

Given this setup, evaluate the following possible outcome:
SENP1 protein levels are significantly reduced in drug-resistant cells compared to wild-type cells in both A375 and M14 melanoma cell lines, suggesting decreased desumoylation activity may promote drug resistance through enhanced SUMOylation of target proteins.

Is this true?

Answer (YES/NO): NO